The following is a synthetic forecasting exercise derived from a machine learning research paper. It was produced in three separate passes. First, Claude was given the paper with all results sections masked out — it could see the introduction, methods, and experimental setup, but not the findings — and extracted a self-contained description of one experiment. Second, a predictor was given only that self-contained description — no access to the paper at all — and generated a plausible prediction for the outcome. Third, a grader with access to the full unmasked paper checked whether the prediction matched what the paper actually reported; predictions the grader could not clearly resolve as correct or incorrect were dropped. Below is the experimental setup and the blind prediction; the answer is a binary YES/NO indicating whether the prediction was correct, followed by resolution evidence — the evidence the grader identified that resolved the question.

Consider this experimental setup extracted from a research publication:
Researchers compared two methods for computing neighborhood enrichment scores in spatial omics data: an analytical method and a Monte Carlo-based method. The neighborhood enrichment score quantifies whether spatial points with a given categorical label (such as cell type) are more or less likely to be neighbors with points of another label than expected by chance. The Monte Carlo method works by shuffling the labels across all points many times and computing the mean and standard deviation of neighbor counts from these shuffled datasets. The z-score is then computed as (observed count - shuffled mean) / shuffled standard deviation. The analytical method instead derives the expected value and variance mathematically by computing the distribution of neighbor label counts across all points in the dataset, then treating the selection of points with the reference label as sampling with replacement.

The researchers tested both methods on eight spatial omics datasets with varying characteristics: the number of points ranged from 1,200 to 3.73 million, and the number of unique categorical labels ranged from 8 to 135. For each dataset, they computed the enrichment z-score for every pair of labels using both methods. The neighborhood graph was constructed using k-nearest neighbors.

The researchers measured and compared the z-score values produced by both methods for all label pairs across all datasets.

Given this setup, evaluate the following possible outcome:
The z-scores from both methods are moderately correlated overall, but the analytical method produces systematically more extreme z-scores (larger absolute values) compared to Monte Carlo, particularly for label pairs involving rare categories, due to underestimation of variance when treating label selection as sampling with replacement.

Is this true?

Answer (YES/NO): NO